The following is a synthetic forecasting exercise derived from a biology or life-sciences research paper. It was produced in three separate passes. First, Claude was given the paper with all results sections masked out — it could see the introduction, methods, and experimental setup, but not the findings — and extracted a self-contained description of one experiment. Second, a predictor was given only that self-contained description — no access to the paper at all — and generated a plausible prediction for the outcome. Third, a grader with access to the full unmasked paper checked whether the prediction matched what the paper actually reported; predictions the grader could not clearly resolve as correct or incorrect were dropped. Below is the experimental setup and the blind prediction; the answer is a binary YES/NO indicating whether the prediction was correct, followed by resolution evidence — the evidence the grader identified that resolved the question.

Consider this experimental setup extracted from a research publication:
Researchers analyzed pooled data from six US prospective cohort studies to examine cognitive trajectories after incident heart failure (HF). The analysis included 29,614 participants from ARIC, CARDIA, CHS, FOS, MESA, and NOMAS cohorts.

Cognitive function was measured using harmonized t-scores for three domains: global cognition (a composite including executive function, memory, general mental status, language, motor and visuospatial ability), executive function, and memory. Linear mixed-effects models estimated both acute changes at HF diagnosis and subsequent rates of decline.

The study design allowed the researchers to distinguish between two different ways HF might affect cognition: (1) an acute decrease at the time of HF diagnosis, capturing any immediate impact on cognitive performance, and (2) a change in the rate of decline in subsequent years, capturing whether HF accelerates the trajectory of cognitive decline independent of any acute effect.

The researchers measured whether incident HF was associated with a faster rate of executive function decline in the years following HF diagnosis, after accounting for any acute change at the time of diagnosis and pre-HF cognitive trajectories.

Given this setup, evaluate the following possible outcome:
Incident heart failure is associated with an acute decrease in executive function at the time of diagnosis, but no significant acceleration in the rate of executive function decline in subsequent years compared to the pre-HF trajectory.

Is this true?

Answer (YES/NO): NO